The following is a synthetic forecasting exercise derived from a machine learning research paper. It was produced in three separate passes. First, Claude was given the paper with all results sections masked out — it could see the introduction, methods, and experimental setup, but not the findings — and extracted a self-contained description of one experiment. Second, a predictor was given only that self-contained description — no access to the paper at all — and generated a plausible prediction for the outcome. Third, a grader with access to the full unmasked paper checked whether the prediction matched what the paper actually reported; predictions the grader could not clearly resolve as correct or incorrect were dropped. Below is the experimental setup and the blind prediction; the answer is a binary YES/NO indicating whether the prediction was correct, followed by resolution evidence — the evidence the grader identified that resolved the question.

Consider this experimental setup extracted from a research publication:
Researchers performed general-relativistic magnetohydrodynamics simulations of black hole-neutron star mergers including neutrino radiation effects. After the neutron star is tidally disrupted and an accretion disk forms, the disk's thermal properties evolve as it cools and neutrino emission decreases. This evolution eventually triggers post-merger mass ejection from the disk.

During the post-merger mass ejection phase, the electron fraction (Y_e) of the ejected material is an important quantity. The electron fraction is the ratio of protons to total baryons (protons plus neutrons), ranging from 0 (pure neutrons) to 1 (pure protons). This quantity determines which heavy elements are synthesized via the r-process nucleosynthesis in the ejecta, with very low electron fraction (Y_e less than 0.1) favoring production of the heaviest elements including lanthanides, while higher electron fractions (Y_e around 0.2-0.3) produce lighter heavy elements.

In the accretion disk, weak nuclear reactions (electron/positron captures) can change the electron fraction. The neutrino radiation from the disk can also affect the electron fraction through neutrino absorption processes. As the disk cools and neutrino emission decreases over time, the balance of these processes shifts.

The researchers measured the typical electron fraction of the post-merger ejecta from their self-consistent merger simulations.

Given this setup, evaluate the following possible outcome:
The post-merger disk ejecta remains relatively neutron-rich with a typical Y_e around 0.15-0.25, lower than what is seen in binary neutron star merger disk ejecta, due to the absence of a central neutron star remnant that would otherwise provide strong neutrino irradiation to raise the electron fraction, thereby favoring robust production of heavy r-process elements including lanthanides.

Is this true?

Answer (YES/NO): NO